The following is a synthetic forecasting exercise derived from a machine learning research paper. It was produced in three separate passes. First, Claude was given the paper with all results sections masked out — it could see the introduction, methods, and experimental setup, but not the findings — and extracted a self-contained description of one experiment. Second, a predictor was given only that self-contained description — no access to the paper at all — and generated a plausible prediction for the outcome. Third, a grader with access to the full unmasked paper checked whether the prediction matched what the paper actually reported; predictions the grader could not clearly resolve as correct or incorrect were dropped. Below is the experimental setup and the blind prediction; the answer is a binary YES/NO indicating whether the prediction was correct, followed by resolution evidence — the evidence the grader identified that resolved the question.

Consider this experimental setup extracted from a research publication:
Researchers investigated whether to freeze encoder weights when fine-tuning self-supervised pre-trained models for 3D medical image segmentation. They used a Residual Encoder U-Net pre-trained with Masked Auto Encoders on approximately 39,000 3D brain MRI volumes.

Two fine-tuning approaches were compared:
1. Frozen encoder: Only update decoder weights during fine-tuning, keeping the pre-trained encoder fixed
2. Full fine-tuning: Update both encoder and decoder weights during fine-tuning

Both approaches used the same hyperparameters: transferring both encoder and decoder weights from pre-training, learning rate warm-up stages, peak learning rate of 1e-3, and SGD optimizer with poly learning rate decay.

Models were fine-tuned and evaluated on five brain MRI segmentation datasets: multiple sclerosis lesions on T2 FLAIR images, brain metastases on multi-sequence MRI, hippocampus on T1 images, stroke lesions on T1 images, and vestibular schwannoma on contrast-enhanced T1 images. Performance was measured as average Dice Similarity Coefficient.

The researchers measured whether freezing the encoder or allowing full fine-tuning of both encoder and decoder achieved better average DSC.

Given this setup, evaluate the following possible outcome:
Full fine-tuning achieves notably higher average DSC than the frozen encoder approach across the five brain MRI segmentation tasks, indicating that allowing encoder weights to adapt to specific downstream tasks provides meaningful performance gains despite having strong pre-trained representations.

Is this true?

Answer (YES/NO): YES